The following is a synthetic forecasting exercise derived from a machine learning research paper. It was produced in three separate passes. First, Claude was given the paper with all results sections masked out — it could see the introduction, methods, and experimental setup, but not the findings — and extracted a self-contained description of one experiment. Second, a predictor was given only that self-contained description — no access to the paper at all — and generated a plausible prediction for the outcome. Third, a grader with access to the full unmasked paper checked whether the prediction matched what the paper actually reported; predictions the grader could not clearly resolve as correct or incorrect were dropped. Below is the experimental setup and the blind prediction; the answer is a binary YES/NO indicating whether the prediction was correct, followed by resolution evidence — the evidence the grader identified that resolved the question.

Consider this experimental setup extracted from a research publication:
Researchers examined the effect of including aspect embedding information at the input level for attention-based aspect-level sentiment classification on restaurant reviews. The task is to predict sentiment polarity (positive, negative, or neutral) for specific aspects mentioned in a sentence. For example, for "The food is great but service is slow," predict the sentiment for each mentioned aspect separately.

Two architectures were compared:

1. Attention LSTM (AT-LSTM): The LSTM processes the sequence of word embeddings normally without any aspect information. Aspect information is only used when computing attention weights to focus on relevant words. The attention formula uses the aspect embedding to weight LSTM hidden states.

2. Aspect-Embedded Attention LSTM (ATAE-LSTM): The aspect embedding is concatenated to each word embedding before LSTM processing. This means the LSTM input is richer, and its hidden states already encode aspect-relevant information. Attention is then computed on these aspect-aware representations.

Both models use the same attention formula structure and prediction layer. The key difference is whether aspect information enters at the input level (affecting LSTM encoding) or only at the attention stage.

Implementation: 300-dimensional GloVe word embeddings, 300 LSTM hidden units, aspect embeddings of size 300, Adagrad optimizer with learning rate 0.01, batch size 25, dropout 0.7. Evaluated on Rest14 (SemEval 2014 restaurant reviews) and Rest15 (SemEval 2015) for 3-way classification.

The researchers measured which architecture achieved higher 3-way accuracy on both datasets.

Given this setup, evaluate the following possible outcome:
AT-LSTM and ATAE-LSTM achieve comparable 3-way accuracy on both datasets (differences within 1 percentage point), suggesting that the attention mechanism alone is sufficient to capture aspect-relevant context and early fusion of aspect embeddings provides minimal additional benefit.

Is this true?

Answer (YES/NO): NO